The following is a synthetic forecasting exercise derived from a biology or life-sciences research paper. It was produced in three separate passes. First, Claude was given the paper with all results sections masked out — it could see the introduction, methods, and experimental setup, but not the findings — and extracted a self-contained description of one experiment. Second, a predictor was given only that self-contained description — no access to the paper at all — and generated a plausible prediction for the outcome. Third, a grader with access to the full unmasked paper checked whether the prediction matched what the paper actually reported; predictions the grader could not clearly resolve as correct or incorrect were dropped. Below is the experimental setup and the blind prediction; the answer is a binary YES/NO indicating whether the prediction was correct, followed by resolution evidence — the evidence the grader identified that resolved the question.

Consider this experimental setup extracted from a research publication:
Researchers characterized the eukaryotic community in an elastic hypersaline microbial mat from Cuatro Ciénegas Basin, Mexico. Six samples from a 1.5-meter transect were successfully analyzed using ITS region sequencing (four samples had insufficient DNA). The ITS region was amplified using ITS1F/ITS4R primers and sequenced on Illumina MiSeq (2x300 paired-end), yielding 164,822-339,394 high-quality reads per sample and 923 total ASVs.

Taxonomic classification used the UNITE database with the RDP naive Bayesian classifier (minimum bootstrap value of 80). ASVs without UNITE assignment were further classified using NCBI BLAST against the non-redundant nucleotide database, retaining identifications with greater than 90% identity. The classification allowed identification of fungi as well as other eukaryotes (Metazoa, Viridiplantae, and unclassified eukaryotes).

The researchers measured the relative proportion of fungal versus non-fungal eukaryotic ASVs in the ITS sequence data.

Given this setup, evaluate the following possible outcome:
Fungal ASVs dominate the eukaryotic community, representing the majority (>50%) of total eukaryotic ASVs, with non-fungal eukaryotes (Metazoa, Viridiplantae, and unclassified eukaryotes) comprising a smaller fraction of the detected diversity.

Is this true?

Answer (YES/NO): NO